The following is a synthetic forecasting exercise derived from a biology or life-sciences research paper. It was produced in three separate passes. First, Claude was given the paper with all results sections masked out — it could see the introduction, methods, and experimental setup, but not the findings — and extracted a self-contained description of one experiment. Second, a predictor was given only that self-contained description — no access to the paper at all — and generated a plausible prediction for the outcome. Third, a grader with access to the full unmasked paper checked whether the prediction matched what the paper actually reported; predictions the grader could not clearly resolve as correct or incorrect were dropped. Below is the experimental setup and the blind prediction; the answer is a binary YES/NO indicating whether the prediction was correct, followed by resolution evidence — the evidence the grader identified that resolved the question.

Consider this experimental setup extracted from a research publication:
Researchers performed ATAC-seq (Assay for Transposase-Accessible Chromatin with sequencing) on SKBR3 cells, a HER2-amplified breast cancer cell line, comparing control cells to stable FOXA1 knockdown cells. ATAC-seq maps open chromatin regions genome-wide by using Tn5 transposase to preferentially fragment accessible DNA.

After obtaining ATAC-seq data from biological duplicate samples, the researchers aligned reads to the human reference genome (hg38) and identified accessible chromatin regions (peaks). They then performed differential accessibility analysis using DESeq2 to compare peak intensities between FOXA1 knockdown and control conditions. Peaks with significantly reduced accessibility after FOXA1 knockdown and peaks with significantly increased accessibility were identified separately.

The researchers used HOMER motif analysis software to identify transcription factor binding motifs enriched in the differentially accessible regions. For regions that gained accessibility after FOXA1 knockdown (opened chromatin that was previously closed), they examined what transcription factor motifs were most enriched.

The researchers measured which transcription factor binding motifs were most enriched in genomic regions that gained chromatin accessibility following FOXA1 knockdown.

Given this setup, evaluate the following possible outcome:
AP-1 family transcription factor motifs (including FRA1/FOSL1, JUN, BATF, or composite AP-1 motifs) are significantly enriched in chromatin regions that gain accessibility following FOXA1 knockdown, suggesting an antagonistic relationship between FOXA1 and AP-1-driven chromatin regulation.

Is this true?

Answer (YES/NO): NO